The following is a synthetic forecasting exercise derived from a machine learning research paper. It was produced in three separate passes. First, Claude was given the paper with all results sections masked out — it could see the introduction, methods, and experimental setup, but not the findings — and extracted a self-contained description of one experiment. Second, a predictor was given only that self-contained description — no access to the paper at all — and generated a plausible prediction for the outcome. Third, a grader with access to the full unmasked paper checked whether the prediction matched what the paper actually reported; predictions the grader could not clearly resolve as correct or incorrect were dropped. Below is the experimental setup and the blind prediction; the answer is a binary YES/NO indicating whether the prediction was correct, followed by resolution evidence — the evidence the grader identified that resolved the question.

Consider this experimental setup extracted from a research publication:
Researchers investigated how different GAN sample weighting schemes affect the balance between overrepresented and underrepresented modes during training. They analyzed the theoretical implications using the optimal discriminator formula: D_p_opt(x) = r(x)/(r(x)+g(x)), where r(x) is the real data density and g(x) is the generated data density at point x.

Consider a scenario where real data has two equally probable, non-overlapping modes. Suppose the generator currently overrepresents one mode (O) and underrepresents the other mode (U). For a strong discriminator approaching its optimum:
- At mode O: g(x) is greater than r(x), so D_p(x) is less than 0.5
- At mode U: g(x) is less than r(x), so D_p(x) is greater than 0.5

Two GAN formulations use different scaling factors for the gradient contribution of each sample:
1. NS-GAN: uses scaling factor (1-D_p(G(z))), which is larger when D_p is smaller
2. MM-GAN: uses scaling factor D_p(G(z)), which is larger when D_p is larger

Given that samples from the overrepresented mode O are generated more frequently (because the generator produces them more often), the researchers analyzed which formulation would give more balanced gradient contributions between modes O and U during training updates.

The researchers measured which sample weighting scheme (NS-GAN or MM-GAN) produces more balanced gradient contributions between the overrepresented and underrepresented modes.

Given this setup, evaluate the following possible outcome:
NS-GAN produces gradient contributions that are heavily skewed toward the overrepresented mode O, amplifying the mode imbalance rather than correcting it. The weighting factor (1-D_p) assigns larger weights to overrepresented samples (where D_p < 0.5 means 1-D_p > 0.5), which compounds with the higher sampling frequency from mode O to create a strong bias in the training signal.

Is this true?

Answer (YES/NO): YES